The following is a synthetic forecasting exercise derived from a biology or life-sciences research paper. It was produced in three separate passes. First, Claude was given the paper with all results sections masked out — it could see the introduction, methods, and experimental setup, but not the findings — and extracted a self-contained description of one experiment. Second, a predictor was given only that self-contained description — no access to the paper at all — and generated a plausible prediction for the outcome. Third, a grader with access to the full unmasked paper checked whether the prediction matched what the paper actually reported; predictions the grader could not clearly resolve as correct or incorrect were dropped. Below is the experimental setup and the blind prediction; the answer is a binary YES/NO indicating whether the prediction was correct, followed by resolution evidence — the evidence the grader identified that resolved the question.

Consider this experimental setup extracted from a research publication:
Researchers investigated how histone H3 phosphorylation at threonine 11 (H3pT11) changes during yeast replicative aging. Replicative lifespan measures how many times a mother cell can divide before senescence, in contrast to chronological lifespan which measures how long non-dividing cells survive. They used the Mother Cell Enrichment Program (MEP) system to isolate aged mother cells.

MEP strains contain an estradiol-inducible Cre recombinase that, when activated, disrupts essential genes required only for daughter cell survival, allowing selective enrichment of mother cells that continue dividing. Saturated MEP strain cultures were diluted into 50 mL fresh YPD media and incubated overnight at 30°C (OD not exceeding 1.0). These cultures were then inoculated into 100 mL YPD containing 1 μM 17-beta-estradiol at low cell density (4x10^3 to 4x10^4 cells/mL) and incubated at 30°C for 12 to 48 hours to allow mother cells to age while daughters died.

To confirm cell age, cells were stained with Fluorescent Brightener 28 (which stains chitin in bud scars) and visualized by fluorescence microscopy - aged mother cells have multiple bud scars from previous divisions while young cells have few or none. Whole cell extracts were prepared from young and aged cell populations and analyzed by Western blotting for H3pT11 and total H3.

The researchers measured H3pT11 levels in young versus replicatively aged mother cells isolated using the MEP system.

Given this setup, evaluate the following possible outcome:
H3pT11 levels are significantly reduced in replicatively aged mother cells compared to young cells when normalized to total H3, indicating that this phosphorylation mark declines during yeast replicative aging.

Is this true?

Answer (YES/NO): NO